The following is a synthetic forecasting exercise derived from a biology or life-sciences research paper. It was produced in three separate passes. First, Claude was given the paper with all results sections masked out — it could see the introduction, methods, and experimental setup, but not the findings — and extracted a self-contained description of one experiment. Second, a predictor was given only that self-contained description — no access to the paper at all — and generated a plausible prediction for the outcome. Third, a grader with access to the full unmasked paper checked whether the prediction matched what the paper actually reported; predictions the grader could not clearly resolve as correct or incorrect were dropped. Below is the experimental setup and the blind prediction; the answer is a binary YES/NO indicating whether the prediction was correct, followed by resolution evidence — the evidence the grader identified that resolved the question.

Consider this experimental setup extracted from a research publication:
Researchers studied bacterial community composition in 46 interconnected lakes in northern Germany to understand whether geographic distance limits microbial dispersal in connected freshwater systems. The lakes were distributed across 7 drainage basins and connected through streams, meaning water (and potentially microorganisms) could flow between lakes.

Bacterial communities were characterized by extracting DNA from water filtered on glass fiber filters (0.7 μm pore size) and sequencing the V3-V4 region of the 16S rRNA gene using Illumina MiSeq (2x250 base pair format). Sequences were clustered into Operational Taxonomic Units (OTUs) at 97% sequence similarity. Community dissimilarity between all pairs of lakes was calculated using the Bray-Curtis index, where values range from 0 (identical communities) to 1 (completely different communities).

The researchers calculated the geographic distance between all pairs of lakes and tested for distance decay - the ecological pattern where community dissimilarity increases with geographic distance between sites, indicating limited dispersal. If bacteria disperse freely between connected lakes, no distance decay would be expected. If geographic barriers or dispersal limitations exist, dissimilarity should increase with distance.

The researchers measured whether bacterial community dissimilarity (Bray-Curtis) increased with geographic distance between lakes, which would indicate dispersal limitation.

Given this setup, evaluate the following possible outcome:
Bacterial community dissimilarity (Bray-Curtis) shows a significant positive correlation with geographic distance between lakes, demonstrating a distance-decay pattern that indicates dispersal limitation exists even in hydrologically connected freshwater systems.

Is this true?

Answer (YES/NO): NO